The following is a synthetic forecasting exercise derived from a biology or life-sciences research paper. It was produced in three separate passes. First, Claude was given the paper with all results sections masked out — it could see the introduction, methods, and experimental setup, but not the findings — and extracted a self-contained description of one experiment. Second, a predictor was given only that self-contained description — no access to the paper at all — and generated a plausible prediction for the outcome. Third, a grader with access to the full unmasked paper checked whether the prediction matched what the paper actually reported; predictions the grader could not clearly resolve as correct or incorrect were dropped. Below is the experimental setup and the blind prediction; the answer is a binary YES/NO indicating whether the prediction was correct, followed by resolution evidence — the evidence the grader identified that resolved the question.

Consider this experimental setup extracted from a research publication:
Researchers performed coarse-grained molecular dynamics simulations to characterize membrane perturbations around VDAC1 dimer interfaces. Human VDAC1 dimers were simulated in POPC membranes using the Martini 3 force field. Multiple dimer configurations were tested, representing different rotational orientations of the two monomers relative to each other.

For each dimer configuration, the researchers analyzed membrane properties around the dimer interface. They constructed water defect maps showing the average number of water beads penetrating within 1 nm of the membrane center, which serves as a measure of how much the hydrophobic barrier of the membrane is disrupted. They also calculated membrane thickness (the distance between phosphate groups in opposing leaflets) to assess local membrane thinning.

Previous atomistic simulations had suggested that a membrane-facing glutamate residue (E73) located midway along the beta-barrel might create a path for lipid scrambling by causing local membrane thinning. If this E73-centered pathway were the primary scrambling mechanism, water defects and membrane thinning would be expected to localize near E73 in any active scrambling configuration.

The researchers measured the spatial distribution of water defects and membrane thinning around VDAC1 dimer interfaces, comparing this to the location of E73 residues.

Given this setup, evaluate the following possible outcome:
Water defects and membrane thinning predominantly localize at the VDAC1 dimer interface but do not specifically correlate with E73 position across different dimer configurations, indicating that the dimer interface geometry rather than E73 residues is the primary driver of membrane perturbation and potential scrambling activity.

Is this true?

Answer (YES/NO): YES